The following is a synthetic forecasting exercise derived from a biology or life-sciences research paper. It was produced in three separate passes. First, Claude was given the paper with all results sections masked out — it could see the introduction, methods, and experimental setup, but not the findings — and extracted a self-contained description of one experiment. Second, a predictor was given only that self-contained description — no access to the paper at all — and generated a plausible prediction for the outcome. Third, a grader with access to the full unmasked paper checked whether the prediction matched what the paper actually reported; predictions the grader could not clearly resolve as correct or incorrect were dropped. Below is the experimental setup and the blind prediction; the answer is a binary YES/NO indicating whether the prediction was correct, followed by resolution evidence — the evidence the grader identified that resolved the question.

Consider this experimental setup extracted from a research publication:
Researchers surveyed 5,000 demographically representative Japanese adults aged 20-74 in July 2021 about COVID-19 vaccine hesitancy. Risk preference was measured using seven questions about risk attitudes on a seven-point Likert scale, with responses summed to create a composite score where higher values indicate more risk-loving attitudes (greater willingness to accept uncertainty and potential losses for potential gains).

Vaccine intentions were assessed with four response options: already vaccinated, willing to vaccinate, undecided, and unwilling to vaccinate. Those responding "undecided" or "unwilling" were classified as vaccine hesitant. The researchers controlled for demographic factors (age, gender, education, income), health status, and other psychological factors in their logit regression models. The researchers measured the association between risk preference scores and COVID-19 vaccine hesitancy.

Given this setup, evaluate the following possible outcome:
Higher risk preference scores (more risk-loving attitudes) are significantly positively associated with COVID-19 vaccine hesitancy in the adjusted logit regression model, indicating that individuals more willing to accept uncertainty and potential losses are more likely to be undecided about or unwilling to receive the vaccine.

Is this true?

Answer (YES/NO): NO